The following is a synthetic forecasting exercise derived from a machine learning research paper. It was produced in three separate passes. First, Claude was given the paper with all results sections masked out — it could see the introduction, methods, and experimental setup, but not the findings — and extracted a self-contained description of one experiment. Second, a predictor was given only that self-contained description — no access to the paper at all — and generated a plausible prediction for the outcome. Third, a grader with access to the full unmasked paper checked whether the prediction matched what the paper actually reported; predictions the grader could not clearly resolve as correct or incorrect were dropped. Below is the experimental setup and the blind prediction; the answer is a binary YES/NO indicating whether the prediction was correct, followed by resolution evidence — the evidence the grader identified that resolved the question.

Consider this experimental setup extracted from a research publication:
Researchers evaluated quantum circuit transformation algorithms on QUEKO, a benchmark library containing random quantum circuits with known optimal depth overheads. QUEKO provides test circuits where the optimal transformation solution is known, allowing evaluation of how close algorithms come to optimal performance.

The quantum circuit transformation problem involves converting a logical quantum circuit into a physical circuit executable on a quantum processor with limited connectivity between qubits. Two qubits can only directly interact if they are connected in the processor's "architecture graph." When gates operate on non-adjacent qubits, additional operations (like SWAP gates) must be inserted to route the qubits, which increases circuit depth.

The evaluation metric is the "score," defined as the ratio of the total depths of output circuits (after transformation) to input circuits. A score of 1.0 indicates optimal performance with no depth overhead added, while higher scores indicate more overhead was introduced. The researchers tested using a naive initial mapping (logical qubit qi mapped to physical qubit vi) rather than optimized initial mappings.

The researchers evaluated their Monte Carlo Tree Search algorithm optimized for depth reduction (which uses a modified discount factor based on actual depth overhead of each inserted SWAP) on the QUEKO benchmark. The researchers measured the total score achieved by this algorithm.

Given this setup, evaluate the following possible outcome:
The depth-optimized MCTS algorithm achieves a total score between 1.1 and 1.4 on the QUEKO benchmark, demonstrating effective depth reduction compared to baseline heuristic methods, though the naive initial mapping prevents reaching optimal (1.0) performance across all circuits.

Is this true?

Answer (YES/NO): NO